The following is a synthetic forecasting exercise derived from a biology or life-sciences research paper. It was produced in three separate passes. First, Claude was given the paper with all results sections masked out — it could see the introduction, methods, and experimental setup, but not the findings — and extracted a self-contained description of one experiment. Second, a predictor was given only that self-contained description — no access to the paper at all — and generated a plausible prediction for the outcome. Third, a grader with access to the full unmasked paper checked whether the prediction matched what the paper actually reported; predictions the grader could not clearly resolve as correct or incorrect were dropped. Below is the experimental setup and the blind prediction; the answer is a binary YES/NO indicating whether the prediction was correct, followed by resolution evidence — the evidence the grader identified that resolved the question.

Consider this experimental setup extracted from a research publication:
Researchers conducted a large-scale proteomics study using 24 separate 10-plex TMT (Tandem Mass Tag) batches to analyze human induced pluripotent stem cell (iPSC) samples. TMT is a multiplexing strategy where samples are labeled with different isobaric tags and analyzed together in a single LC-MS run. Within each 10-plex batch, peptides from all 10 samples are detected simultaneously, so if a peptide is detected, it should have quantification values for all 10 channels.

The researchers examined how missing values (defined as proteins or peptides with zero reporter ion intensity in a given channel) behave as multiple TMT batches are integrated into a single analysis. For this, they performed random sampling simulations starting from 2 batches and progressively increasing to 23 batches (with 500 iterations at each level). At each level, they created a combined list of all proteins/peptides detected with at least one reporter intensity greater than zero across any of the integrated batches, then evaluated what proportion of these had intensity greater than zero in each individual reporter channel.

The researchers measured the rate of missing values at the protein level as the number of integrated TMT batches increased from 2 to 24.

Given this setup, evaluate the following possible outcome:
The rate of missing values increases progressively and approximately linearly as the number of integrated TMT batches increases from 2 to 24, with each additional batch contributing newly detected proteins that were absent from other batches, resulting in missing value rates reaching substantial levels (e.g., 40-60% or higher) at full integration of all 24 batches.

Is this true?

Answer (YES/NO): NO